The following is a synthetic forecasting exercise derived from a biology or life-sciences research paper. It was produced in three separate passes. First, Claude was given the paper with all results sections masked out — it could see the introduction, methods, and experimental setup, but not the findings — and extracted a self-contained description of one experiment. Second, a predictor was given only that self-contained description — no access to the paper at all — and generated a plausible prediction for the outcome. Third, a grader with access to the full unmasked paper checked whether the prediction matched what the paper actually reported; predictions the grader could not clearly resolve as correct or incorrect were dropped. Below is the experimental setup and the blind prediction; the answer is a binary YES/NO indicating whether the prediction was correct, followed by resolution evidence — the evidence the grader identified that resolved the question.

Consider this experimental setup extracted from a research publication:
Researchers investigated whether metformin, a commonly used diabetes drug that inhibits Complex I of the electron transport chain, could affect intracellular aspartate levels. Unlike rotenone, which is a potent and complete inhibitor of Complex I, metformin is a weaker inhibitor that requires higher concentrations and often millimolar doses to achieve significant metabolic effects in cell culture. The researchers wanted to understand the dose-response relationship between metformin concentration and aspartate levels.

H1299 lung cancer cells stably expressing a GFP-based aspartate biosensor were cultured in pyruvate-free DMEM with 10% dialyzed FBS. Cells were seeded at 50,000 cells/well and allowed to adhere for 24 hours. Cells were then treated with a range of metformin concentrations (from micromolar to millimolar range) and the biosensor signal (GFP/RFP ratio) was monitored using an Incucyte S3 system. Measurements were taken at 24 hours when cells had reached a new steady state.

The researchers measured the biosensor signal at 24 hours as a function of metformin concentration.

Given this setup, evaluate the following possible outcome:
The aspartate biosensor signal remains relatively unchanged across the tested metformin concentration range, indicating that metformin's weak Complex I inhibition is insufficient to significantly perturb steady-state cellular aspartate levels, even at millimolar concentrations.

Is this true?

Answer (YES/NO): NO